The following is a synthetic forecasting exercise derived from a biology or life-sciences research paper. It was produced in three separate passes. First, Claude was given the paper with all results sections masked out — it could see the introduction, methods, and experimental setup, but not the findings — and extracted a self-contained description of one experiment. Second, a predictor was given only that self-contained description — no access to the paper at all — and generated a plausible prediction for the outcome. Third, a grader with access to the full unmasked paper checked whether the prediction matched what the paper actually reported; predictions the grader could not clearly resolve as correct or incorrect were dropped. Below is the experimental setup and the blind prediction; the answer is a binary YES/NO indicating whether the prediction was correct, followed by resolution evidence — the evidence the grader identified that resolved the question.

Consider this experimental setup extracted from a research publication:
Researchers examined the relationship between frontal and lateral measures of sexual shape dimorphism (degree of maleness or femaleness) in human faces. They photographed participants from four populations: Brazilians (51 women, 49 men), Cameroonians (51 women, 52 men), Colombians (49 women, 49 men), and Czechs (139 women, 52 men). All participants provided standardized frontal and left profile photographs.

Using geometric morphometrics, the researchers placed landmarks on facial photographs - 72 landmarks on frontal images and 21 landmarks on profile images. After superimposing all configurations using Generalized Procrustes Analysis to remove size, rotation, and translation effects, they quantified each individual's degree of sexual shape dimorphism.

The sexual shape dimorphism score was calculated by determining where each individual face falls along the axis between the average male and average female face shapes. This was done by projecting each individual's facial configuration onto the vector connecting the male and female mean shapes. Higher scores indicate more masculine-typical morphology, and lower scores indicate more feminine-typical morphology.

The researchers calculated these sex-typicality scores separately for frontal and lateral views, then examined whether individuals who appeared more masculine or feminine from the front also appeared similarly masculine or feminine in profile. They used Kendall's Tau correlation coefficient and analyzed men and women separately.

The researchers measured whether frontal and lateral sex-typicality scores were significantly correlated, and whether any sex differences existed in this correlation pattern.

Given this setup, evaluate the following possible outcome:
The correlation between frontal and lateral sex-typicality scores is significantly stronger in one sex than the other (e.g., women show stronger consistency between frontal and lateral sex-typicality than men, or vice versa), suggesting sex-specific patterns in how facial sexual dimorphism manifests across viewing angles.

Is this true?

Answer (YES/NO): NO